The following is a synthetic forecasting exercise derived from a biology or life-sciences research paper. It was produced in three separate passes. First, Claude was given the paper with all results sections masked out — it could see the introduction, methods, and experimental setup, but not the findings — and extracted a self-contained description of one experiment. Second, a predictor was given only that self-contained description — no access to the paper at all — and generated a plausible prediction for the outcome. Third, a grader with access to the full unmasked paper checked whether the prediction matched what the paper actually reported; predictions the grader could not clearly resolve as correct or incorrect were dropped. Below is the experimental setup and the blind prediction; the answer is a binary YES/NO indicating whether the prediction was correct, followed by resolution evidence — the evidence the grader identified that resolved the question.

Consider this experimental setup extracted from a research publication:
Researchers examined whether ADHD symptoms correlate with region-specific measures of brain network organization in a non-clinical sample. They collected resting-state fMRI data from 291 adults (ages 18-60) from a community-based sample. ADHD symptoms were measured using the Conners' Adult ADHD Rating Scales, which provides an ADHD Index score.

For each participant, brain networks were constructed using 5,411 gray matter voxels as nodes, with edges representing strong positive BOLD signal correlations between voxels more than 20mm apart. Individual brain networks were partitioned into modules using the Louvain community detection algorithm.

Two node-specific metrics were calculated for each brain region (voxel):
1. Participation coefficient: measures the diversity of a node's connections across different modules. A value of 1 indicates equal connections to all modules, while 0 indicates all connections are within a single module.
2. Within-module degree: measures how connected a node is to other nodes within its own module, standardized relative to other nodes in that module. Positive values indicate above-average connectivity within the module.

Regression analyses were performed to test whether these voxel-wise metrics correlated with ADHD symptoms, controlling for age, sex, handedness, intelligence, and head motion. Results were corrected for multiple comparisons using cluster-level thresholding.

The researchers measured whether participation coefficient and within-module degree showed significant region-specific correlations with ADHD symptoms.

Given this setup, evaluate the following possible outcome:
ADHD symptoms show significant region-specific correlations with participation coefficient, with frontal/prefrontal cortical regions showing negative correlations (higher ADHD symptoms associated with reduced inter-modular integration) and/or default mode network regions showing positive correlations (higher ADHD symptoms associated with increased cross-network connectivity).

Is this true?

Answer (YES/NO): NO